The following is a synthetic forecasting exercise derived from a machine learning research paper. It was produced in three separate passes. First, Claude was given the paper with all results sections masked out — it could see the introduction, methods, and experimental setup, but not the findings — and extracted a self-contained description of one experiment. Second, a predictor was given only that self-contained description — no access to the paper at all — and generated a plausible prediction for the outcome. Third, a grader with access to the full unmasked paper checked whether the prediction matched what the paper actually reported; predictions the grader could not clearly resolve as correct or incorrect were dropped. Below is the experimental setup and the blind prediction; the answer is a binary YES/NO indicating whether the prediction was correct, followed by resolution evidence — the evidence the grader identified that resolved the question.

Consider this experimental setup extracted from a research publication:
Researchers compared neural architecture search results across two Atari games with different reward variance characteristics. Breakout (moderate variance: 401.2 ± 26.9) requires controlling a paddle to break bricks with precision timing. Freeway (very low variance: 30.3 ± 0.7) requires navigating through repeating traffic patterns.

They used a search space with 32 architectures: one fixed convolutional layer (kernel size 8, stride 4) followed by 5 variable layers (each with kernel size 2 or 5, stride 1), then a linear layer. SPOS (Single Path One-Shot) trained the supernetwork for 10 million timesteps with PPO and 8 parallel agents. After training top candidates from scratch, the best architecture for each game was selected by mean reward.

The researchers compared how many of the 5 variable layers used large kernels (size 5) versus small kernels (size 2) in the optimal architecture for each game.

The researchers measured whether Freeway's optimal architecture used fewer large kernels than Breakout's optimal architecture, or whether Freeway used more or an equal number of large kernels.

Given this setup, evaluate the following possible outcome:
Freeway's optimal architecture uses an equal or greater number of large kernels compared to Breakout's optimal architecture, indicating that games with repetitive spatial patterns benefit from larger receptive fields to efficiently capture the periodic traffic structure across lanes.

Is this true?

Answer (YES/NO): YES